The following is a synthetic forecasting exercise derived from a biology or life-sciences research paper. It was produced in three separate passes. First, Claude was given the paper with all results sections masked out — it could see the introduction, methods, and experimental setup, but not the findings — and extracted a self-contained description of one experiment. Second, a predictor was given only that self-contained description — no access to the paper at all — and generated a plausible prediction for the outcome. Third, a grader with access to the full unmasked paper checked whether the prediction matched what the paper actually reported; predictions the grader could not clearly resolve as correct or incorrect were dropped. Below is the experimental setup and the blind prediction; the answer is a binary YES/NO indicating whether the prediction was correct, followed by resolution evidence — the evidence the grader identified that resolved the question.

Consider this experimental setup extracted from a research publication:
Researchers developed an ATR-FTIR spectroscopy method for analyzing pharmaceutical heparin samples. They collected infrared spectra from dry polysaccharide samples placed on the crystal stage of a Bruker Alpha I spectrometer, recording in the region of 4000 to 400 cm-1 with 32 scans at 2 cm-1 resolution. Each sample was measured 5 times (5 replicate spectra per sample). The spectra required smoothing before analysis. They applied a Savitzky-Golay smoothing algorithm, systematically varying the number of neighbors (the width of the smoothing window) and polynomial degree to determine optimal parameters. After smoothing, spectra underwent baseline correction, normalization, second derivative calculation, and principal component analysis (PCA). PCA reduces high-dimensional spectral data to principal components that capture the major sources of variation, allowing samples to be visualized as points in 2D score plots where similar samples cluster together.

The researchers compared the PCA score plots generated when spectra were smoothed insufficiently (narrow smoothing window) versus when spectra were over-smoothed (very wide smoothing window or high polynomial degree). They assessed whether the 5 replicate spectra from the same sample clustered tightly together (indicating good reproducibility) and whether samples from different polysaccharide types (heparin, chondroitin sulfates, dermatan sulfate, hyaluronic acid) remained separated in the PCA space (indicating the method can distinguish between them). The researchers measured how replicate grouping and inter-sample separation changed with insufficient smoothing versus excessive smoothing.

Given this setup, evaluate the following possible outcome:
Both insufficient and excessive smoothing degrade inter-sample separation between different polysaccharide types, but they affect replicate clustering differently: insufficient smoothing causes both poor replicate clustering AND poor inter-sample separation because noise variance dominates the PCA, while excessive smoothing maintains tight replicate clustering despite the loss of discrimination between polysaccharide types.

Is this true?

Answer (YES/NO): NO